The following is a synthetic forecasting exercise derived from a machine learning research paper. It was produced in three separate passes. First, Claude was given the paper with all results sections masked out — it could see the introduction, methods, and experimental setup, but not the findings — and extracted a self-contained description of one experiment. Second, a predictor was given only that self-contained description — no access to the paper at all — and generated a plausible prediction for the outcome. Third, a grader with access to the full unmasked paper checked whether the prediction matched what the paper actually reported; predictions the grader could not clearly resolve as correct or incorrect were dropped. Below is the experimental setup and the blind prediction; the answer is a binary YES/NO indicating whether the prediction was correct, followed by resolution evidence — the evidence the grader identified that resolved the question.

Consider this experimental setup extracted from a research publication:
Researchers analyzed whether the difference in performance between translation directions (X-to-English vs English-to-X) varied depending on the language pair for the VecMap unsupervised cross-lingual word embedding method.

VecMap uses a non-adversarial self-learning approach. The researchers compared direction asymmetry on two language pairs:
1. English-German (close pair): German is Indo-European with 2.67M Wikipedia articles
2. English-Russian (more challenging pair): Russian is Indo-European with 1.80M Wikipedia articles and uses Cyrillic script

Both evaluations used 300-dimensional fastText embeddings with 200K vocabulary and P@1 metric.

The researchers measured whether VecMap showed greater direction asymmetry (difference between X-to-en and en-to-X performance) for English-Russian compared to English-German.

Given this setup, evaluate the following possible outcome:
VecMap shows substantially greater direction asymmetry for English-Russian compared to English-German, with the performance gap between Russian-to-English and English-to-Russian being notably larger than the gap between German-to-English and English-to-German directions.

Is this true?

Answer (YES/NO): YES